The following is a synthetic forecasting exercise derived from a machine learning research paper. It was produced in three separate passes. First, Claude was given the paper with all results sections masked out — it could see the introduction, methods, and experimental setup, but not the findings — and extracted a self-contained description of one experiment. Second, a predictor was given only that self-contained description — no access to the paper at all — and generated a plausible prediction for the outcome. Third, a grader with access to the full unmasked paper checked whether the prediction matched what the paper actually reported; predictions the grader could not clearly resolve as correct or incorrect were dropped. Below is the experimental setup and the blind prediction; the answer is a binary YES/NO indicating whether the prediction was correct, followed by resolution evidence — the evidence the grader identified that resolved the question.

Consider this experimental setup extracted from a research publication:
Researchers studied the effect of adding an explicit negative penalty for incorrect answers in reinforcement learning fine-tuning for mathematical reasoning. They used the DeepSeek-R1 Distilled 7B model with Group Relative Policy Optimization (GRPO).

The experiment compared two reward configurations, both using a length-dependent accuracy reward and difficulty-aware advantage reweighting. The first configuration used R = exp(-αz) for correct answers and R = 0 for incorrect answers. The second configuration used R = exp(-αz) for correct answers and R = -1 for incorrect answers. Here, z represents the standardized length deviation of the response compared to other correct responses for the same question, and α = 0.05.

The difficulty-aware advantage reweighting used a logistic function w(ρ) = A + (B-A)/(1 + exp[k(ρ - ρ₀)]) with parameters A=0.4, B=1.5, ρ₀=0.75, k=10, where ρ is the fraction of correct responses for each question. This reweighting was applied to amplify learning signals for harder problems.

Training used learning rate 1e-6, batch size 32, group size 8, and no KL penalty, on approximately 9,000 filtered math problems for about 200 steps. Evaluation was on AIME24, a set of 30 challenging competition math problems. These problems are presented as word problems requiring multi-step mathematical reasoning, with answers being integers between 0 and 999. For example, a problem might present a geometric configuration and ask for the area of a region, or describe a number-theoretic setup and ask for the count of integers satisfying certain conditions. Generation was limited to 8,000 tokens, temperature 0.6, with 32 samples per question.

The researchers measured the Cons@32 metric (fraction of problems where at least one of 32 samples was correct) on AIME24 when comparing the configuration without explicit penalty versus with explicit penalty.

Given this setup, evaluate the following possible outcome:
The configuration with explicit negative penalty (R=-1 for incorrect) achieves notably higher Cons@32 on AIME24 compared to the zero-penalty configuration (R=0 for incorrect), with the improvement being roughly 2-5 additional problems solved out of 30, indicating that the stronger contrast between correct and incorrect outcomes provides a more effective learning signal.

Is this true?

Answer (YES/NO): NO